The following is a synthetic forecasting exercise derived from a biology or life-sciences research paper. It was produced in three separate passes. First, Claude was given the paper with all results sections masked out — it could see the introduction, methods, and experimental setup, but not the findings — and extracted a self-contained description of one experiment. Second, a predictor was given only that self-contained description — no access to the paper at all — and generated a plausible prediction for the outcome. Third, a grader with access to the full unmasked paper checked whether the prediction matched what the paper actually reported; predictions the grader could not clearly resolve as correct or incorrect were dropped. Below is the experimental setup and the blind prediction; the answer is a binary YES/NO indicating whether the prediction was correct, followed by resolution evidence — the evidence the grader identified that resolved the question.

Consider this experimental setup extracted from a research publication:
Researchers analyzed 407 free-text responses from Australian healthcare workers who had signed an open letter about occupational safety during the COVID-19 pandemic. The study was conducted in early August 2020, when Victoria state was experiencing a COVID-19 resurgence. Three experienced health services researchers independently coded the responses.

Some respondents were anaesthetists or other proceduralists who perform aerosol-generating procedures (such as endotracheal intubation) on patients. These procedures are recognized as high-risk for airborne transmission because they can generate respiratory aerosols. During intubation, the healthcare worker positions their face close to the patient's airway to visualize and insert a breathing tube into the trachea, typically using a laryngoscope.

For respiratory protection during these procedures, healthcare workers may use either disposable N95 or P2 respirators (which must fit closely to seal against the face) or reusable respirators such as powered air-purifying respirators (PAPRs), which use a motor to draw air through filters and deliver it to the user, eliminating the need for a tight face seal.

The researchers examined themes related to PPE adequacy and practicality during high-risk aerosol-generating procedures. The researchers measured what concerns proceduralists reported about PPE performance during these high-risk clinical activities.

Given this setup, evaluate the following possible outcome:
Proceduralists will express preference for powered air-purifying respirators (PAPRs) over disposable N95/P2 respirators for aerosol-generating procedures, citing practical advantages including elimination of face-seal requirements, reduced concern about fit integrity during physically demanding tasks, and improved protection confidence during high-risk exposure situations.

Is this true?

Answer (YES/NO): YES